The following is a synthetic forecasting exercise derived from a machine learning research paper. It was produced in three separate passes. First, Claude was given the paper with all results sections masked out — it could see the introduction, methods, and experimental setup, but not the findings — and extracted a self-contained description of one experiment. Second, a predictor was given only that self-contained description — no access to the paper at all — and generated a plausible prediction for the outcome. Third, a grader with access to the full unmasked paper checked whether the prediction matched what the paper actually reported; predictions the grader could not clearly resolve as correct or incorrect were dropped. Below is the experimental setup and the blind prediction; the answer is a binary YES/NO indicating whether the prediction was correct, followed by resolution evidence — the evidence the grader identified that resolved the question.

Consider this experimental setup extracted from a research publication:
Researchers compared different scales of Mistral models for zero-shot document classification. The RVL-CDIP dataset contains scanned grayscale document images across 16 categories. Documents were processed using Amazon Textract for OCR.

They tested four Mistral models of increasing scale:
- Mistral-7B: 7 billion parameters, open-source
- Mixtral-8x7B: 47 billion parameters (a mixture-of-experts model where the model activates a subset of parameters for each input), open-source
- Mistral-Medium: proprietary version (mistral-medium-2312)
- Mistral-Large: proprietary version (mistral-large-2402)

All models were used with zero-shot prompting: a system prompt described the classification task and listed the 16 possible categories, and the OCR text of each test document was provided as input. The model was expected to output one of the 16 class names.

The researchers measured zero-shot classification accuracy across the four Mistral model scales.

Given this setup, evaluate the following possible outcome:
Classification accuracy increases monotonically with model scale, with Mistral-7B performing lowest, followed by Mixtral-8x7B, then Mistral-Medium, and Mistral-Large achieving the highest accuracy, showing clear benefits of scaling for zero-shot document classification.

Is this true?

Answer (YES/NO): NO